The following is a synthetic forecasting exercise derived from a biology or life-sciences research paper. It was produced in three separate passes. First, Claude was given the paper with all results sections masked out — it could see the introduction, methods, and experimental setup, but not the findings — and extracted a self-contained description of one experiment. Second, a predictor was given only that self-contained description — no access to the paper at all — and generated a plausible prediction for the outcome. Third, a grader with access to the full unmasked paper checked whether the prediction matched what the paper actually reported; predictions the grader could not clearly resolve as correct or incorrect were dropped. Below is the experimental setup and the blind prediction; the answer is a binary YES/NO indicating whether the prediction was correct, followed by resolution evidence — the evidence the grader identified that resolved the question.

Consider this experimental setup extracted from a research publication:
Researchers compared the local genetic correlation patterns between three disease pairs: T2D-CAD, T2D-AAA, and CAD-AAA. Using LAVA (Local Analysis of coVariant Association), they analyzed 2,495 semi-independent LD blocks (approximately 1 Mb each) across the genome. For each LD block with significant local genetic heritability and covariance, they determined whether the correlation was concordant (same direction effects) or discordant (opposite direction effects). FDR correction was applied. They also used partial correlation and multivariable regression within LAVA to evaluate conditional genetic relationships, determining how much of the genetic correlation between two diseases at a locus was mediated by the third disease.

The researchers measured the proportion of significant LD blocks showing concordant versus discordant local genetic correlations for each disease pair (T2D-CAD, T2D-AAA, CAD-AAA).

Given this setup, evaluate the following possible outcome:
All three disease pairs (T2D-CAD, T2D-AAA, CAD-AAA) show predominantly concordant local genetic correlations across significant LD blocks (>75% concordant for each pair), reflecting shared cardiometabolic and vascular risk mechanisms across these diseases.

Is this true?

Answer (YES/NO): NO